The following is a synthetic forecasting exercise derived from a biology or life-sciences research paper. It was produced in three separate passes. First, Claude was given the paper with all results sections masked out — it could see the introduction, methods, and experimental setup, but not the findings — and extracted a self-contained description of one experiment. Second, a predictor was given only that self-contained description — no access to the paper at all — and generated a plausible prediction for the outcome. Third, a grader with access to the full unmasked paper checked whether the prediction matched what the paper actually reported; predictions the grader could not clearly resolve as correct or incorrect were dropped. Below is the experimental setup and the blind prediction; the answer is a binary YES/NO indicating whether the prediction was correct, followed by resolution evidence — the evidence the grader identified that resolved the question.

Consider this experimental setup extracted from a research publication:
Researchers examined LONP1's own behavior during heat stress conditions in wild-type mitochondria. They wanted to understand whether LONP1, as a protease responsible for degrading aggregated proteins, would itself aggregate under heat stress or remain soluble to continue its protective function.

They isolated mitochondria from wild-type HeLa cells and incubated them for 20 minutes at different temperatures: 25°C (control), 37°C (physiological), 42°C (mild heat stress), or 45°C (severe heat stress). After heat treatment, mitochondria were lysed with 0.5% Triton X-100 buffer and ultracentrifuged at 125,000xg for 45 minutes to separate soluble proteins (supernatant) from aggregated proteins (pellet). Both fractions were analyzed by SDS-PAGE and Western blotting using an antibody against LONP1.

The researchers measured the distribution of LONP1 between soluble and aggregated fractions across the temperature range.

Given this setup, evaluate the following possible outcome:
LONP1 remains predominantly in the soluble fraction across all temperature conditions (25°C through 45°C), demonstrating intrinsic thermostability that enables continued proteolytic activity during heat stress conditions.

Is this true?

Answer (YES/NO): NO